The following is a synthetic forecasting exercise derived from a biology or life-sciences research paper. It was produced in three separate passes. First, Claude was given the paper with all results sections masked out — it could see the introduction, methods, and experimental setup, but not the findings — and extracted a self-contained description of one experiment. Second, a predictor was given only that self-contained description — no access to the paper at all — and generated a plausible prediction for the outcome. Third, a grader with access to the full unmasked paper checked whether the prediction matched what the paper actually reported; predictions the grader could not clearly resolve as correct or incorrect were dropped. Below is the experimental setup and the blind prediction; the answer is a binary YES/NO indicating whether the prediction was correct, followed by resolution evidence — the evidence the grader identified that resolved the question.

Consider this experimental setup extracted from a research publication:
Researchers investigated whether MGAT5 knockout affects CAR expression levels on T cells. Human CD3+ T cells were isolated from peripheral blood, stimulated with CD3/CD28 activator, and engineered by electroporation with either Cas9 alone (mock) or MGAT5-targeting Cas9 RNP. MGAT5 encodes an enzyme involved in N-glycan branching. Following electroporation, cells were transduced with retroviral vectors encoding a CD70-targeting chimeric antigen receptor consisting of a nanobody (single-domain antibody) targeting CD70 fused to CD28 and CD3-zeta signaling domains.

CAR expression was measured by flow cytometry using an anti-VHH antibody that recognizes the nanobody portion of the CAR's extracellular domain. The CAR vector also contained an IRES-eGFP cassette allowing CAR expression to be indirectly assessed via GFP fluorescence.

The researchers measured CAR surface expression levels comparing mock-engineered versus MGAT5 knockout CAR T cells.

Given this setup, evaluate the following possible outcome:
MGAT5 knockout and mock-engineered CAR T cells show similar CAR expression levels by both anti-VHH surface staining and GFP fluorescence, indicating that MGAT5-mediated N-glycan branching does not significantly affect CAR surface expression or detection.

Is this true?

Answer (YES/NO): YES